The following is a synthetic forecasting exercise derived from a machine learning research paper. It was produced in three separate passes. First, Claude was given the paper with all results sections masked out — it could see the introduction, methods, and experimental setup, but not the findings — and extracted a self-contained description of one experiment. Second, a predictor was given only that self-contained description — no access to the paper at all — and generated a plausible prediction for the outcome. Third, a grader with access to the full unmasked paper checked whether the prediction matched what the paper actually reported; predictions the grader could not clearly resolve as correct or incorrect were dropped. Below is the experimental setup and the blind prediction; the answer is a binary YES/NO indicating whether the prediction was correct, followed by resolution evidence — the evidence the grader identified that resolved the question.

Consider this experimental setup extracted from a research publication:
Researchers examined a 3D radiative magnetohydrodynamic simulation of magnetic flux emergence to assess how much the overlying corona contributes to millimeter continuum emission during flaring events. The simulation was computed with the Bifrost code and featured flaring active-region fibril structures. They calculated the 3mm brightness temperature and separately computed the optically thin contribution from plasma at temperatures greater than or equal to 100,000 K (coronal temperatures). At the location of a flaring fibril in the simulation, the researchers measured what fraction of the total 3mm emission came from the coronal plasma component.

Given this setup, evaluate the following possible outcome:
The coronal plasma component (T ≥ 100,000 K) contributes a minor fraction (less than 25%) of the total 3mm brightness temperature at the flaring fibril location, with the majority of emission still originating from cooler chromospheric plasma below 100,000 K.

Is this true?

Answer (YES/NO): YES